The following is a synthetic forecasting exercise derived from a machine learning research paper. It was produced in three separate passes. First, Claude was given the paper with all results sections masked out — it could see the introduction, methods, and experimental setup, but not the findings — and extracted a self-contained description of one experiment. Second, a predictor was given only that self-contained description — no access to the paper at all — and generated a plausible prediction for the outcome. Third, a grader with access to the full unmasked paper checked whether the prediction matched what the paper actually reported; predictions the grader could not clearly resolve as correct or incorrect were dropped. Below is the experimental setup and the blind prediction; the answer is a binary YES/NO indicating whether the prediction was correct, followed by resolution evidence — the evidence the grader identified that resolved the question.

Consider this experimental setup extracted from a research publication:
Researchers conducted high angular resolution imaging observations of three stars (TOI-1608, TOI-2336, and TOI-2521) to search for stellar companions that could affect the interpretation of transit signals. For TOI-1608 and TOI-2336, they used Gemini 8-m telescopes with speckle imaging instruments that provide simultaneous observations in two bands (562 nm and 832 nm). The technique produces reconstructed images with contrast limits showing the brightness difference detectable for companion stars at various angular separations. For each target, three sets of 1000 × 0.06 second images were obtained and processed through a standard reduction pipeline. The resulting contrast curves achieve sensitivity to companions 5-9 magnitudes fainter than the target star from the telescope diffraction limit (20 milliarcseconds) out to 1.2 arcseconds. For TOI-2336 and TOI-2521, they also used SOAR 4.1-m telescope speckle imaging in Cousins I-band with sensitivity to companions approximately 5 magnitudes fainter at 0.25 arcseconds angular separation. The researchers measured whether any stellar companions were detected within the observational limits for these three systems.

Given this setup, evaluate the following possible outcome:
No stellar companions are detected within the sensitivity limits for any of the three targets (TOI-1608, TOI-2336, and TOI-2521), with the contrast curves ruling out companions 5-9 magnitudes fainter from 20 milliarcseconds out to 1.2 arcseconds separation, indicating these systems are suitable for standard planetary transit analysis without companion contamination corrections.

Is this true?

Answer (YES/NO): YES